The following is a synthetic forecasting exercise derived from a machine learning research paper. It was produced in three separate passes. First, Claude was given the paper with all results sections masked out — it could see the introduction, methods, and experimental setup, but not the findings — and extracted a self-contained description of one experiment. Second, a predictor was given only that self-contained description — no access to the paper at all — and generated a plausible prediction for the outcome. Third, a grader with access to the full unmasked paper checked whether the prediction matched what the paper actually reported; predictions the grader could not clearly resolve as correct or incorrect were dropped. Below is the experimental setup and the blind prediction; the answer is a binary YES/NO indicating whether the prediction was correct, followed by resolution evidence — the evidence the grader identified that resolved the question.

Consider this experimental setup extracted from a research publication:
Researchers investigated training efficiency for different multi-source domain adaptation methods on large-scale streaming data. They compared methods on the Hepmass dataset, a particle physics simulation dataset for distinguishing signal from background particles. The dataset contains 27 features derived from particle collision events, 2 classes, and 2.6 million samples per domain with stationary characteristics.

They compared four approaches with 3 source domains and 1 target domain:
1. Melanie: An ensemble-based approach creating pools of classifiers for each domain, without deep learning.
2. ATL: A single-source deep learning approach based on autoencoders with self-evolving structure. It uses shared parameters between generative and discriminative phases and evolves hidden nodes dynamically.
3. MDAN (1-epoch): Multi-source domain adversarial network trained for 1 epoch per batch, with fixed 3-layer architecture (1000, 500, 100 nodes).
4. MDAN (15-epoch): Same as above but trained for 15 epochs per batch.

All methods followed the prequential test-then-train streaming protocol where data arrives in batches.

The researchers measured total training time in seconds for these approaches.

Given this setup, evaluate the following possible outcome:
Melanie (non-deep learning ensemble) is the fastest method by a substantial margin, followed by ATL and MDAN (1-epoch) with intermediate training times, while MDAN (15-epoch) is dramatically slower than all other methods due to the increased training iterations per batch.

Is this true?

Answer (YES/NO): NO